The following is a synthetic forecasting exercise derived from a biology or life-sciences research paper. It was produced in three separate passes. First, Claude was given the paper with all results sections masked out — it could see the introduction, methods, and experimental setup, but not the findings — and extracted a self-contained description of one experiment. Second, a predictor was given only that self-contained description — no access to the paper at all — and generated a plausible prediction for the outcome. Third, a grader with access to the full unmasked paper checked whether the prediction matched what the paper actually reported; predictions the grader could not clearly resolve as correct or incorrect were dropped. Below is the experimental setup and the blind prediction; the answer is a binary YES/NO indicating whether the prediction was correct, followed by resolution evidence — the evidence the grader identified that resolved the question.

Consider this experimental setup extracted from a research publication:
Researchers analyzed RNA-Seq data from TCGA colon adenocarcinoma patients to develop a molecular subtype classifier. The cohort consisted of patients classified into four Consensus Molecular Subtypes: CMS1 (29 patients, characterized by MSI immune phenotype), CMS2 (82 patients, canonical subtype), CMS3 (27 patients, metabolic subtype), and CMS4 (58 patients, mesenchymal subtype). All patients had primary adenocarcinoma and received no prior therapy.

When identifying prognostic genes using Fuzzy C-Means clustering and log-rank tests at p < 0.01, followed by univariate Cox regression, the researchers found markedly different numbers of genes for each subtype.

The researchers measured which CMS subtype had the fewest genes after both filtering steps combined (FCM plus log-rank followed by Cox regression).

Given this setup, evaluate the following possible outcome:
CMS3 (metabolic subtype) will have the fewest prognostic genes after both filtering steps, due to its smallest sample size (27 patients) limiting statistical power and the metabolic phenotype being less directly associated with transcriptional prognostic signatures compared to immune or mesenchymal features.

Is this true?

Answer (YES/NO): YES